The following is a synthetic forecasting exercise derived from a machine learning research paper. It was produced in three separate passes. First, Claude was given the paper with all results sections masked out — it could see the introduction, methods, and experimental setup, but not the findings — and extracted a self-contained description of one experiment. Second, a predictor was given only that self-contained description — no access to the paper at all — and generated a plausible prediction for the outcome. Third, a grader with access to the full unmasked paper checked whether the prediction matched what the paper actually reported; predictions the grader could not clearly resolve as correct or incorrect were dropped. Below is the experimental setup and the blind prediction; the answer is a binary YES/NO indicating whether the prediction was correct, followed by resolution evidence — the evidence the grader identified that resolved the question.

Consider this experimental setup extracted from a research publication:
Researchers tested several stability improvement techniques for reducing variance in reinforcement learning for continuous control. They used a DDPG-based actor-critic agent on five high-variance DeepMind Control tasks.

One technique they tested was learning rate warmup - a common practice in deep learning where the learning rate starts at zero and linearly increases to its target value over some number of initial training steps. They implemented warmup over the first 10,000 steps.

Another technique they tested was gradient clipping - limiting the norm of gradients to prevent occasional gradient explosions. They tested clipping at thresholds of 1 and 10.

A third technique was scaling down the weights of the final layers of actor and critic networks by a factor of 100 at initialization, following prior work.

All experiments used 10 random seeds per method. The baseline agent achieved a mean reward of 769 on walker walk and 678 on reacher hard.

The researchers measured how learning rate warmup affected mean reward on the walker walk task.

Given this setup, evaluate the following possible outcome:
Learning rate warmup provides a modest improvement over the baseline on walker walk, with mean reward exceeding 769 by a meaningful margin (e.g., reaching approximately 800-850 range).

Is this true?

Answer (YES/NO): NO